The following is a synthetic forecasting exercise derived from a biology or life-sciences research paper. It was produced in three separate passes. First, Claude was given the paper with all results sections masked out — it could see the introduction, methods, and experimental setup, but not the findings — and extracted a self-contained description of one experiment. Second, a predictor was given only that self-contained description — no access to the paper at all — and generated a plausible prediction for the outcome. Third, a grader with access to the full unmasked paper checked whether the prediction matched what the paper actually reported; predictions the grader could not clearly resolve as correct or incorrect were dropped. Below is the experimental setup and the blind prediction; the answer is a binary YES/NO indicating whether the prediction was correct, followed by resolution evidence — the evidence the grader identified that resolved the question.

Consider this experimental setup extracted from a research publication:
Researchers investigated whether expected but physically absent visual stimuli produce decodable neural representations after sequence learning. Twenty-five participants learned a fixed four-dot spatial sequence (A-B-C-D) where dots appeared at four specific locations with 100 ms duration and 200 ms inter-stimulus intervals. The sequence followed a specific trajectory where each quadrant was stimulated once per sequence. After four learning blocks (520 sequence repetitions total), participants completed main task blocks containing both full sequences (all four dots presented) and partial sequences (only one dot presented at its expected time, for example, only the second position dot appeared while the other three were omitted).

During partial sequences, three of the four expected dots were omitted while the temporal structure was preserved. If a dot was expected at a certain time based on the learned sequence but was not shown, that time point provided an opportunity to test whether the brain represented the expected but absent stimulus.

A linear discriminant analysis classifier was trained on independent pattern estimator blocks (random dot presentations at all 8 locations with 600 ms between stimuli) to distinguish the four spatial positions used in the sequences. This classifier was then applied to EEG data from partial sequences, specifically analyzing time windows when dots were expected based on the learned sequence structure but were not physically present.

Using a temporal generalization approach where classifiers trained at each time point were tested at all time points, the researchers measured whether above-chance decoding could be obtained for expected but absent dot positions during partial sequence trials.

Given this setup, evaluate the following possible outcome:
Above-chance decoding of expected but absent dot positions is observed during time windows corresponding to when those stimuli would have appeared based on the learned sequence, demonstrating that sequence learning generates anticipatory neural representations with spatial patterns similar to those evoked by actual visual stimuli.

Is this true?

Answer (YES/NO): YES